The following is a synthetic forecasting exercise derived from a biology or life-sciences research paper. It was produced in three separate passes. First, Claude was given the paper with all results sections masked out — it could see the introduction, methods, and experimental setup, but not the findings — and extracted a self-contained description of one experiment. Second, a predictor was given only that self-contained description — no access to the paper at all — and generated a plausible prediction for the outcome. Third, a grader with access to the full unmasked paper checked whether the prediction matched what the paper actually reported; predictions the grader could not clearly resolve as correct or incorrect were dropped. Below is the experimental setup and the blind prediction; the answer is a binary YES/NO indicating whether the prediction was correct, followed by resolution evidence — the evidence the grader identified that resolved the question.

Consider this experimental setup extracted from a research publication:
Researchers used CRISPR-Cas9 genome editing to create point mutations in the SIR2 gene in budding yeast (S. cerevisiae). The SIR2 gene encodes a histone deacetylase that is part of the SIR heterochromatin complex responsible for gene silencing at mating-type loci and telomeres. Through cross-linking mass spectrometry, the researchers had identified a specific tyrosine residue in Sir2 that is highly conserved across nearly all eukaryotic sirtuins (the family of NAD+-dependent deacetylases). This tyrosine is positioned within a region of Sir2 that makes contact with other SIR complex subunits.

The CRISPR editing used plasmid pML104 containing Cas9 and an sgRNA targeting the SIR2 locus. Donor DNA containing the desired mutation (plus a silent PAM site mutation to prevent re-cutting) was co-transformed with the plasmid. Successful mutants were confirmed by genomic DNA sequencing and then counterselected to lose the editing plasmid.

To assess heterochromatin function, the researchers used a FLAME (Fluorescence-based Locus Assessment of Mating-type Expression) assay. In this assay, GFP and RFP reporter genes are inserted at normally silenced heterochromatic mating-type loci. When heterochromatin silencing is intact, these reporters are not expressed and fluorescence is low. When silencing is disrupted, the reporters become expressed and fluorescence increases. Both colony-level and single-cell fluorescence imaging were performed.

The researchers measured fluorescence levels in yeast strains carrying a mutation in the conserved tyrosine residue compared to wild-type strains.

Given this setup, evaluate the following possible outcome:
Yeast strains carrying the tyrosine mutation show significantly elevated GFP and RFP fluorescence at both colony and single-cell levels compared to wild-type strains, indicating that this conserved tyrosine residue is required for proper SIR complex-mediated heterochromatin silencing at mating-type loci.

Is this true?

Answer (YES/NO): YES